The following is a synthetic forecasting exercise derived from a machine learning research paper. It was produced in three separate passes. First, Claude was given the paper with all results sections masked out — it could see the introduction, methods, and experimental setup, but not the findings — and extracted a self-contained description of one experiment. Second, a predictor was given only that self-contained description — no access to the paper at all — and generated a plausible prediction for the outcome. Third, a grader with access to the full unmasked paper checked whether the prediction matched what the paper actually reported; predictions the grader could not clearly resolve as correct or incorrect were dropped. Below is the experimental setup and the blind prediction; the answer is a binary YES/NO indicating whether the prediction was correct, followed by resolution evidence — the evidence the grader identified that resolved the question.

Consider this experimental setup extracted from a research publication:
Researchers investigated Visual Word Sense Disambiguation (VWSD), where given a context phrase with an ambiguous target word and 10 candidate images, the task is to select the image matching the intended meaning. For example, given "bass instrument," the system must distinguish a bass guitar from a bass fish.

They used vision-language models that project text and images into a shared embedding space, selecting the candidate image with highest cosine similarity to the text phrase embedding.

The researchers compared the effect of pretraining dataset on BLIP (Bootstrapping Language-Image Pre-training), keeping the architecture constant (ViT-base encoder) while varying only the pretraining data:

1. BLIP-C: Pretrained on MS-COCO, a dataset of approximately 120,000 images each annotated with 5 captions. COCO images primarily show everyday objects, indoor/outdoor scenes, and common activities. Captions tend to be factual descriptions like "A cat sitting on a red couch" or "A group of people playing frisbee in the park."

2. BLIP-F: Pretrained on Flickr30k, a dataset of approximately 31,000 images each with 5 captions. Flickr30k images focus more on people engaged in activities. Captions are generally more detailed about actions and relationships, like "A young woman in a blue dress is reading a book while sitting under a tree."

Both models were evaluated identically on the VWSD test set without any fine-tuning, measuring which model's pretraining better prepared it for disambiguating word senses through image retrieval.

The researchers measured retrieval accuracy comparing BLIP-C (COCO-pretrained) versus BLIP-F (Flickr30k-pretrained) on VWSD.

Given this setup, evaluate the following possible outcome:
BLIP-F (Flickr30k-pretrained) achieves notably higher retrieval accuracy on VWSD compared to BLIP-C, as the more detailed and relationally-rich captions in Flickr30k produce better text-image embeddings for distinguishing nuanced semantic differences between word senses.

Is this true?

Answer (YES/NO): NO